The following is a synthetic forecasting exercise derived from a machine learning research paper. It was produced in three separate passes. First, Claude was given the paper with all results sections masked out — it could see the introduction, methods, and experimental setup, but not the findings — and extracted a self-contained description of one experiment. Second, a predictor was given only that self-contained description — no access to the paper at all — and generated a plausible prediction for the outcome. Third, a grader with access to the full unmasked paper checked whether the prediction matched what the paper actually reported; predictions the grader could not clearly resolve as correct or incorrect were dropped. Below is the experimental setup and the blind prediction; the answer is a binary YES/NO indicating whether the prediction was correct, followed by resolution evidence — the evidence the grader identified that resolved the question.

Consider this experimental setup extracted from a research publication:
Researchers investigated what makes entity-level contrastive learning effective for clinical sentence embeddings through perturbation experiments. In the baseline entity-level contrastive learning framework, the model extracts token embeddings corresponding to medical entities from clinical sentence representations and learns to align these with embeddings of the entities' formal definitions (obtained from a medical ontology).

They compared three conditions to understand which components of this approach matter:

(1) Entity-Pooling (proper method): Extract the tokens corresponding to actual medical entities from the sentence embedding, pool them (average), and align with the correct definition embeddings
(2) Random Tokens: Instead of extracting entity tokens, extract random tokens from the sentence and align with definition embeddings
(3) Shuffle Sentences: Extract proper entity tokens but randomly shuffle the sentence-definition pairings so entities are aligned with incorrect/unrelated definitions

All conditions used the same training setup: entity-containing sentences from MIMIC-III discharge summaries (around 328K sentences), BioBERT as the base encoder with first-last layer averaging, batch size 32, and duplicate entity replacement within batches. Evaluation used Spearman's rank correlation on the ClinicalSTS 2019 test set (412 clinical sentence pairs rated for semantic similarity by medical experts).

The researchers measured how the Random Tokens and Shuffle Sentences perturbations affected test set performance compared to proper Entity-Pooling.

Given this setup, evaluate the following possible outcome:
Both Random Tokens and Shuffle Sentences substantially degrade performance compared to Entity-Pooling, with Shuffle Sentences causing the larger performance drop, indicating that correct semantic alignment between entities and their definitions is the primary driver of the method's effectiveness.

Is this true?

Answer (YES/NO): NO